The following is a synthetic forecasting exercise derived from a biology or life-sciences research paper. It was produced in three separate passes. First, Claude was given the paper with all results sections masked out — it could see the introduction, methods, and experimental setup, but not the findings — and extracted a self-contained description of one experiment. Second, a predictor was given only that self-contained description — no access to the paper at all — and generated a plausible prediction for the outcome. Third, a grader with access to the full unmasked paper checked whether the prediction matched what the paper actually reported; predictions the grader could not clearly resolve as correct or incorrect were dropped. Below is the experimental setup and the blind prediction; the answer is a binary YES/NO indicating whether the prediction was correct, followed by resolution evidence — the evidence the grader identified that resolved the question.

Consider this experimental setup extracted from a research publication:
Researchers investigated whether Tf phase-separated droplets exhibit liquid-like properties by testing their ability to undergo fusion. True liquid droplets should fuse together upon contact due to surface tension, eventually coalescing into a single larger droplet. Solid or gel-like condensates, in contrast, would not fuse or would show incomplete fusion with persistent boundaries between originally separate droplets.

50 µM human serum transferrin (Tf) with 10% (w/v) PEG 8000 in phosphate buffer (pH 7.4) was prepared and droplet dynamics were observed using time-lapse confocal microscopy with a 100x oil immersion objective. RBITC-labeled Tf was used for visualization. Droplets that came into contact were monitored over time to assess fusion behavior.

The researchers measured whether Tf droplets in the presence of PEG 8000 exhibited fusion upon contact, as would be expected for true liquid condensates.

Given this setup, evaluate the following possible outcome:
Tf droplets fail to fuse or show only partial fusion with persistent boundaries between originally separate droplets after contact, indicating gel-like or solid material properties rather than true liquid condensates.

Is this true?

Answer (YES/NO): NO